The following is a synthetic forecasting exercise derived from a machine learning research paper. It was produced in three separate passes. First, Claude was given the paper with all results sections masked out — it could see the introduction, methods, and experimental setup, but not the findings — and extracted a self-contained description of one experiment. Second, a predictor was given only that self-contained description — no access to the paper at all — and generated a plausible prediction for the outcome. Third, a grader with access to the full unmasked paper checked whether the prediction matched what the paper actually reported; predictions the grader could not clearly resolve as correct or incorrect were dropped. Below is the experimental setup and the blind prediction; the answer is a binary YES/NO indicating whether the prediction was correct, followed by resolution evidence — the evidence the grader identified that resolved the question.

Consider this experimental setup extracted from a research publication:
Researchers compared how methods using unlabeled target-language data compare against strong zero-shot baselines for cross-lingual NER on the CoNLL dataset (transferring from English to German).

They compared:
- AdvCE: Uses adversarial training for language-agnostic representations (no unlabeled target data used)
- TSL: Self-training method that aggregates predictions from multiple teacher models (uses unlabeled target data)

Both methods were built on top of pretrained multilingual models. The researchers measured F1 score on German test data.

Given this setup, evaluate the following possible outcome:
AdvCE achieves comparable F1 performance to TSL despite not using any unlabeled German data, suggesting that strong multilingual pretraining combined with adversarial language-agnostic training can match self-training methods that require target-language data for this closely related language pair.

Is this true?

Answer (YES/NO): NO